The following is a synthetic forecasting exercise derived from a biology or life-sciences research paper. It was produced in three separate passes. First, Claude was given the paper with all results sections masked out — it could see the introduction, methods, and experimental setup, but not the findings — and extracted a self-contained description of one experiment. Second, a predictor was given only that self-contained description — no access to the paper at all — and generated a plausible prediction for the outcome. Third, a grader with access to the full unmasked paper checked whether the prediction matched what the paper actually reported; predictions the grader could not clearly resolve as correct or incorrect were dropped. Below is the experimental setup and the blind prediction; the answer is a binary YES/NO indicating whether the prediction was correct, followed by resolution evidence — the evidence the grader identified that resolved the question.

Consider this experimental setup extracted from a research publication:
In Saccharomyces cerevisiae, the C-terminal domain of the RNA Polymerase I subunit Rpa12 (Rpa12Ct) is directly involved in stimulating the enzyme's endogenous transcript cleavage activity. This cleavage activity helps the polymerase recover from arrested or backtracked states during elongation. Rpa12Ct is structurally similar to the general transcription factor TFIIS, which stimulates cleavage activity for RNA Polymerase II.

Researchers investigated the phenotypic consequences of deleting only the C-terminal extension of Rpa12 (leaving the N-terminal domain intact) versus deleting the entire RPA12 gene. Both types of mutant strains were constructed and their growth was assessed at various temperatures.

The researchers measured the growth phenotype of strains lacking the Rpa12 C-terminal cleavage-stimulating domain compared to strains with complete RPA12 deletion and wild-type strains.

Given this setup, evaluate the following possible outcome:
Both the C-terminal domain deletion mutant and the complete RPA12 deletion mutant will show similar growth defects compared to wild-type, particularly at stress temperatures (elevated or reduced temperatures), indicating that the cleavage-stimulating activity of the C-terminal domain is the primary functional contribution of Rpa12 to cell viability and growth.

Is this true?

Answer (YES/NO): NO